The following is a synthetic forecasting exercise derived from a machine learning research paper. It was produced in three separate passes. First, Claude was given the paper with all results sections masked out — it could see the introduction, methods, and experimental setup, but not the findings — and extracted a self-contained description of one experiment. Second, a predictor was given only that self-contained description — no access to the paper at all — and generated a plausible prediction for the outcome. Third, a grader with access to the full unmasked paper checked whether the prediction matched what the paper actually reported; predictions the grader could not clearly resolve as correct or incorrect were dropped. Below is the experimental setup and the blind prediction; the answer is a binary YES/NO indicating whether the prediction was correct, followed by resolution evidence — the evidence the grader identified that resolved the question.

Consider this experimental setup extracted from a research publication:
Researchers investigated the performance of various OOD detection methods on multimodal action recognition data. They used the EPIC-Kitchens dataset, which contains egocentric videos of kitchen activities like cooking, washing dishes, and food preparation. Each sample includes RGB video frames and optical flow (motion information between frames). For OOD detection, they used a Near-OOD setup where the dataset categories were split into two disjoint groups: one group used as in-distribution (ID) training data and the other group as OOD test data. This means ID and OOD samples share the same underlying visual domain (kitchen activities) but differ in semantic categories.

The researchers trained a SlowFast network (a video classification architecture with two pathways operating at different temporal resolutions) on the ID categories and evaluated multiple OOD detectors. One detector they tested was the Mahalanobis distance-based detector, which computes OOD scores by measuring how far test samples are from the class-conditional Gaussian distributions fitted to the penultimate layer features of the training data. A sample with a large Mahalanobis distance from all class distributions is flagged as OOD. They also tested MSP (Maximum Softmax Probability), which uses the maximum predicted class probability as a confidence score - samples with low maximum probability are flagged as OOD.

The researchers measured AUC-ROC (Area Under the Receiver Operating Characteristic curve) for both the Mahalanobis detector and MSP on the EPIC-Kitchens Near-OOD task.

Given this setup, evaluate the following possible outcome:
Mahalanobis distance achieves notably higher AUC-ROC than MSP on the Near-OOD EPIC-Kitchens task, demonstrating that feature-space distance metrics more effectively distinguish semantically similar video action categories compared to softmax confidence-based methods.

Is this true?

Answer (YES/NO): NO